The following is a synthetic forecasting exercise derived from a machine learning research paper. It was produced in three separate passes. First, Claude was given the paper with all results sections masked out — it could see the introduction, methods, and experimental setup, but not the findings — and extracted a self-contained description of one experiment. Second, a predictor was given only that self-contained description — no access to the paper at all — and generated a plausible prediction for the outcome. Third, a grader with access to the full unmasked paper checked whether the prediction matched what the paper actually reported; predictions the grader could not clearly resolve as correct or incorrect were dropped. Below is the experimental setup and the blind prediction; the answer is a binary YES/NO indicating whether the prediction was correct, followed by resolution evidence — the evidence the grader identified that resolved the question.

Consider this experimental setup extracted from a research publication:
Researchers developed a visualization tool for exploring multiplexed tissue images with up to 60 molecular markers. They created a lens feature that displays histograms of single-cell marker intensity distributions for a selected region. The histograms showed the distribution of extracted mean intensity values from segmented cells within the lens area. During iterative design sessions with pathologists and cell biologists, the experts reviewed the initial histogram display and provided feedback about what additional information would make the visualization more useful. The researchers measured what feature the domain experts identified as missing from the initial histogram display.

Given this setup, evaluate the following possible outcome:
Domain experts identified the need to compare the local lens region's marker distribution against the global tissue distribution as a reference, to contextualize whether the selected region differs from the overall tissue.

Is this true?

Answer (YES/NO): YES